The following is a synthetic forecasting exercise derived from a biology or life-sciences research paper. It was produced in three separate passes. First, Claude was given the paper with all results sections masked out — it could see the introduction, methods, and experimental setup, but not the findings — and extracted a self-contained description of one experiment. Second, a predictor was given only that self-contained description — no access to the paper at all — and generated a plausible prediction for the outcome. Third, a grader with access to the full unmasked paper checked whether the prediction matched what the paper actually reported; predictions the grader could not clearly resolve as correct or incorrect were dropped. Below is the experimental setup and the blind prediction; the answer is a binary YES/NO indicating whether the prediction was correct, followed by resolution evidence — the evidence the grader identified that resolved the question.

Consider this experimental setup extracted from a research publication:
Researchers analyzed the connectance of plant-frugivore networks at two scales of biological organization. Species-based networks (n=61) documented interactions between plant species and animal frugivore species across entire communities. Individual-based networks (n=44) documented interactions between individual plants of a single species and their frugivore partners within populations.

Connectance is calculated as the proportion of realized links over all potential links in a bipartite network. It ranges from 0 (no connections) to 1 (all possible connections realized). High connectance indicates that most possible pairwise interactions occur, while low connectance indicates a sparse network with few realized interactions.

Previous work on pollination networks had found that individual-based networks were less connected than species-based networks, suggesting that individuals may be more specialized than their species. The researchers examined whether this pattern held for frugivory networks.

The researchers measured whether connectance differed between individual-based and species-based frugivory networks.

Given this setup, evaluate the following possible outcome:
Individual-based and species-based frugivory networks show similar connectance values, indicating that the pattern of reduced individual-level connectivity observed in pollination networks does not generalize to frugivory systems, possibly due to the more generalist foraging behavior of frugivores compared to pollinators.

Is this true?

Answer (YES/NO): YES